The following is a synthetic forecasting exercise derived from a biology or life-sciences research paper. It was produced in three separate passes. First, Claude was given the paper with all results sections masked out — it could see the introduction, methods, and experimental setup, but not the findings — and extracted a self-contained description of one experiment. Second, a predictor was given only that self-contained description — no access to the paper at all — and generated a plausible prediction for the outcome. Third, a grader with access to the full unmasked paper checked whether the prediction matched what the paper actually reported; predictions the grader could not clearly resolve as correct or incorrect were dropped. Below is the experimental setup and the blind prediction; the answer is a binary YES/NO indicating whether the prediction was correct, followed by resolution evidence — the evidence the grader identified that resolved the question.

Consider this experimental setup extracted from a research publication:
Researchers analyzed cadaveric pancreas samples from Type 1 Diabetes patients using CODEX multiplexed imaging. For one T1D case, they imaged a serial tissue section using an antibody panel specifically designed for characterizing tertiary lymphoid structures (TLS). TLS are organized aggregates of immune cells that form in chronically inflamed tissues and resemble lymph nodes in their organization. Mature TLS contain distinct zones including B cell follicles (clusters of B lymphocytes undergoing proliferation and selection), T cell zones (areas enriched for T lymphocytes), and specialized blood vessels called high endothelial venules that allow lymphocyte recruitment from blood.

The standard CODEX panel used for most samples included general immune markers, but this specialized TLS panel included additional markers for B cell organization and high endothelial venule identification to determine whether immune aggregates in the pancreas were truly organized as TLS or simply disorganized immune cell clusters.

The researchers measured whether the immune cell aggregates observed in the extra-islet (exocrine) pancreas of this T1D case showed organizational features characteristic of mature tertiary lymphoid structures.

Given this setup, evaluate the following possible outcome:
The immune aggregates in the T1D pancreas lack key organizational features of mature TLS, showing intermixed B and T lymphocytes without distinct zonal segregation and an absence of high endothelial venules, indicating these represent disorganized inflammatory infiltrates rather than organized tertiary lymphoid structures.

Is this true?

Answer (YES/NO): NO